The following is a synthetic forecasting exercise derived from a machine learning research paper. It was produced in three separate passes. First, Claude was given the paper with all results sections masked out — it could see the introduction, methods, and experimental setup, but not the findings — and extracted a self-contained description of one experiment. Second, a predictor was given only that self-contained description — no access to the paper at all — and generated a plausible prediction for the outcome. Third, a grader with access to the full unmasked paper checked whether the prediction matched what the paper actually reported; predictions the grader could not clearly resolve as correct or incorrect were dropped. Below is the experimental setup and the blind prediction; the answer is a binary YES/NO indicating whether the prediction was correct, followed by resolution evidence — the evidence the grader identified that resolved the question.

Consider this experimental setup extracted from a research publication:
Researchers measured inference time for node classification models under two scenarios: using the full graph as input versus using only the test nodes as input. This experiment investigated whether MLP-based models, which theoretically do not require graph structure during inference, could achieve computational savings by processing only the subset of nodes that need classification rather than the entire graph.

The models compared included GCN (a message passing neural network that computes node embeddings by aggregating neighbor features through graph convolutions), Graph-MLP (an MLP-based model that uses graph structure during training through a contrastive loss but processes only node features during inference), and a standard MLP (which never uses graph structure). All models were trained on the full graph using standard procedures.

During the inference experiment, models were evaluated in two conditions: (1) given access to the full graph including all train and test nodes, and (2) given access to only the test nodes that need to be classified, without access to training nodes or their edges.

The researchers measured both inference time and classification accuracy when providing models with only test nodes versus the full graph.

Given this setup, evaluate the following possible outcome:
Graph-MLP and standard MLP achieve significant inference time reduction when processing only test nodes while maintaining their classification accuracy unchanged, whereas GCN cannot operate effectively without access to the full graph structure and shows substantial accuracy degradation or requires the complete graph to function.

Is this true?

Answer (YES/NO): NO